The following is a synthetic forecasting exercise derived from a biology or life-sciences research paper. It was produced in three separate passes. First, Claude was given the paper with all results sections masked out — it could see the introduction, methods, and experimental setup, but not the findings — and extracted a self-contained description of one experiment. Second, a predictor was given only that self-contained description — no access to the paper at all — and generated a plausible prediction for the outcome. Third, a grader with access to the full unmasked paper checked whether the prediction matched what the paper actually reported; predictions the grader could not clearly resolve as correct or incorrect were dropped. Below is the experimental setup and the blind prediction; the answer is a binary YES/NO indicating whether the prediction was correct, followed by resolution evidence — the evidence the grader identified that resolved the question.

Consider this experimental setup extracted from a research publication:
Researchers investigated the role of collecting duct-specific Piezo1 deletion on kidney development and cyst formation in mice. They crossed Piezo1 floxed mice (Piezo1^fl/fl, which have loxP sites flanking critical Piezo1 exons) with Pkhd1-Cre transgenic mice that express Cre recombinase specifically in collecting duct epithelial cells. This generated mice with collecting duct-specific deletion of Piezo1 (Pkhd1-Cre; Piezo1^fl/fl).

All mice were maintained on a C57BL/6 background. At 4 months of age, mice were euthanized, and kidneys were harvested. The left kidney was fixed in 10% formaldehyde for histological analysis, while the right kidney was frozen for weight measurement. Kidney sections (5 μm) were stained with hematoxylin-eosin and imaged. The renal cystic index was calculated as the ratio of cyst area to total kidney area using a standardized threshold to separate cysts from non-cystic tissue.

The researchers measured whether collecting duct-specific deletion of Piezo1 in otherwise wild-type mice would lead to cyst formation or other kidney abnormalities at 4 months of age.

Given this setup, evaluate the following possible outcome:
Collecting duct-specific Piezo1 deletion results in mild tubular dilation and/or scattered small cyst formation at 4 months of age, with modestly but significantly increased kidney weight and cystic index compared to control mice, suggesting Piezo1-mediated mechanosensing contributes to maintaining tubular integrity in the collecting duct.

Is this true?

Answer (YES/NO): NO